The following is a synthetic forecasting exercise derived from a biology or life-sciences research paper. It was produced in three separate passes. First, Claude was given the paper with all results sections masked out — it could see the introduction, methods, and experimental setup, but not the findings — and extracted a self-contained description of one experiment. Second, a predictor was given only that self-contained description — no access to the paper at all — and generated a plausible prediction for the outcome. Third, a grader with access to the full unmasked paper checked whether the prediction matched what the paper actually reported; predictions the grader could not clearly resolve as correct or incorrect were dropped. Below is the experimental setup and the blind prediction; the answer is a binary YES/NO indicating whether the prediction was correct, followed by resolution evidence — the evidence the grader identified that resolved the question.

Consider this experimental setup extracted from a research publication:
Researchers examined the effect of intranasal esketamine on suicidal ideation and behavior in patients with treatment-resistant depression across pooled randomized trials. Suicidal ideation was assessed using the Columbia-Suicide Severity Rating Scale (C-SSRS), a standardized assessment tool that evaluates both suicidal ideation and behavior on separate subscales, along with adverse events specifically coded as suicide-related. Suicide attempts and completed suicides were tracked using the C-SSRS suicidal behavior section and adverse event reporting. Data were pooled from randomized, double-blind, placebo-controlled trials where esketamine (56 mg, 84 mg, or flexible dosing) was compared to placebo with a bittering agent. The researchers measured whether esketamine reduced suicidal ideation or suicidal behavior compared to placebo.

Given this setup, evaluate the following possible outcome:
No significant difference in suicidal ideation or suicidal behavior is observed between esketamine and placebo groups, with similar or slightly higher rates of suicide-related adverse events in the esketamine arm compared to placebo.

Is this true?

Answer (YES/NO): YES